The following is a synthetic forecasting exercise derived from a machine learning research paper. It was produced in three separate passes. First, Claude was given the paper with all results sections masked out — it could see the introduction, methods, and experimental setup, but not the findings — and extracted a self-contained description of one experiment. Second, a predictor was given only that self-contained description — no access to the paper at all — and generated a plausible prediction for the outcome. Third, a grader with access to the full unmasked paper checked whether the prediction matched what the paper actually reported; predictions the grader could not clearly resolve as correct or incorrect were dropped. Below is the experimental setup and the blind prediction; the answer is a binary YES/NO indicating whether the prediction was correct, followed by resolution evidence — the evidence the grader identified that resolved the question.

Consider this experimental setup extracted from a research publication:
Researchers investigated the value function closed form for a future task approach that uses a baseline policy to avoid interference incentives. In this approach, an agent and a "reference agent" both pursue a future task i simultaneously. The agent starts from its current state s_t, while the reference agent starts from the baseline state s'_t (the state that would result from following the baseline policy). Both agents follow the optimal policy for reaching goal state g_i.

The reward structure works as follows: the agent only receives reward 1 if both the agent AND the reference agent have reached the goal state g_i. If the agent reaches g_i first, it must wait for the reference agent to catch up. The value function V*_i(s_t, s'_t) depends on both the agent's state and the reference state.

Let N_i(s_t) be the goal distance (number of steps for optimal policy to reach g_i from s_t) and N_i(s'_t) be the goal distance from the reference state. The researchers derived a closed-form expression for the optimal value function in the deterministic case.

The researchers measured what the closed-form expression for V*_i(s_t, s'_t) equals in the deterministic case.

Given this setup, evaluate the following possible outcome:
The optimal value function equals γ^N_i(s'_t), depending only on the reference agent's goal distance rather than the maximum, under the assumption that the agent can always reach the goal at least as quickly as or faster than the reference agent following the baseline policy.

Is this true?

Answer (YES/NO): NO